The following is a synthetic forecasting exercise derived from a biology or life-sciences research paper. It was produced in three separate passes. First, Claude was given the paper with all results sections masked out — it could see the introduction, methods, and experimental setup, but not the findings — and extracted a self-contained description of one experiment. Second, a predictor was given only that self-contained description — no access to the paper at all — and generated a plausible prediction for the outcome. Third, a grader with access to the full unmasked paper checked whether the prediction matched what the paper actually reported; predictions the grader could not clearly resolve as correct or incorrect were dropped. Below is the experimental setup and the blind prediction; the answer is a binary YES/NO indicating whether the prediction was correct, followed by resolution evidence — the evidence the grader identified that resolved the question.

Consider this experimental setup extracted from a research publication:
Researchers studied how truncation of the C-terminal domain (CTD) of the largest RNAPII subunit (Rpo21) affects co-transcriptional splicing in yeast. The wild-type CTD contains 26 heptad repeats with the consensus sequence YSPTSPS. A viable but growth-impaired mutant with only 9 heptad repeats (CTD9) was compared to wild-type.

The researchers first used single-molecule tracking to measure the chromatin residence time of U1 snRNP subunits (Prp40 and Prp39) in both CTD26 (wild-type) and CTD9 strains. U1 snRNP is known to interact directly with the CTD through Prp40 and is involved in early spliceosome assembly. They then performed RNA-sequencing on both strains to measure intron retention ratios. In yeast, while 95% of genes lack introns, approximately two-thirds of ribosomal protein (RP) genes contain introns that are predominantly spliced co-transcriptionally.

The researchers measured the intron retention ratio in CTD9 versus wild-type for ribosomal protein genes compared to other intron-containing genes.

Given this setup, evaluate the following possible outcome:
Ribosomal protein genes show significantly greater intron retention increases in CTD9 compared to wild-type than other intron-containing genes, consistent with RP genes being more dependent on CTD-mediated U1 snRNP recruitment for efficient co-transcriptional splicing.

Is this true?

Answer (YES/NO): NO